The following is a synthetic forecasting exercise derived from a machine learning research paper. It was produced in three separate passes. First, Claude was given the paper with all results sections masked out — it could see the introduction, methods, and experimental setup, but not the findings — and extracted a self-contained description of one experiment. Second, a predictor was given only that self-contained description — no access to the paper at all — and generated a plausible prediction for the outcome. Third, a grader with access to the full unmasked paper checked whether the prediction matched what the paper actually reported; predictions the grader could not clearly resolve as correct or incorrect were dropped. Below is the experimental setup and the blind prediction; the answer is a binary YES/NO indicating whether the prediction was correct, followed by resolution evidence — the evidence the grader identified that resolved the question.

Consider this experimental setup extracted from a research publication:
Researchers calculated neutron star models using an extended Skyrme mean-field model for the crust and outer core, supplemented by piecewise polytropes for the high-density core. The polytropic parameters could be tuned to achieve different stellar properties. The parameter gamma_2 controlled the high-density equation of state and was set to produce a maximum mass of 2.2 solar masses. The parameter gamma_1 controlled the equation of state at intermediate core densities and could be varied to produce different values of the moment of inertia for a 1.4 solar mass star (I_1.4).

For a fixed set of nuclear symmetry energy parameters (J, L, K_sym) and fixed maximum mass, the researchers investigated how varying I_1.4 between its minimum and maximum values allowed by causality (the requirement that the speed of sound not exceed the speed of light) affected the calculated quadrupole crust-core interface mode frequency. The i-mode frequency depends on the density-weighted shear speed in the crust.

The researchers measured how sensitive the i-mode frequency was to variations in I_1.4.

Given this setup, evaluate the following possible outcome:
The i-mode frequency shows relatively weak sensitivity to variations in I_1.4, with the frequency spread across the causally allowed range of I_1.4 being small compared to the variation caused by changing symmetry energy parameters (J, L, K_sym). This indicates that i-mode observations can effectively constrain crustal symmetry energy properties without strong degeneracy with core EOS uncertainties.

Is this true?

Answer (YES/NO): YES